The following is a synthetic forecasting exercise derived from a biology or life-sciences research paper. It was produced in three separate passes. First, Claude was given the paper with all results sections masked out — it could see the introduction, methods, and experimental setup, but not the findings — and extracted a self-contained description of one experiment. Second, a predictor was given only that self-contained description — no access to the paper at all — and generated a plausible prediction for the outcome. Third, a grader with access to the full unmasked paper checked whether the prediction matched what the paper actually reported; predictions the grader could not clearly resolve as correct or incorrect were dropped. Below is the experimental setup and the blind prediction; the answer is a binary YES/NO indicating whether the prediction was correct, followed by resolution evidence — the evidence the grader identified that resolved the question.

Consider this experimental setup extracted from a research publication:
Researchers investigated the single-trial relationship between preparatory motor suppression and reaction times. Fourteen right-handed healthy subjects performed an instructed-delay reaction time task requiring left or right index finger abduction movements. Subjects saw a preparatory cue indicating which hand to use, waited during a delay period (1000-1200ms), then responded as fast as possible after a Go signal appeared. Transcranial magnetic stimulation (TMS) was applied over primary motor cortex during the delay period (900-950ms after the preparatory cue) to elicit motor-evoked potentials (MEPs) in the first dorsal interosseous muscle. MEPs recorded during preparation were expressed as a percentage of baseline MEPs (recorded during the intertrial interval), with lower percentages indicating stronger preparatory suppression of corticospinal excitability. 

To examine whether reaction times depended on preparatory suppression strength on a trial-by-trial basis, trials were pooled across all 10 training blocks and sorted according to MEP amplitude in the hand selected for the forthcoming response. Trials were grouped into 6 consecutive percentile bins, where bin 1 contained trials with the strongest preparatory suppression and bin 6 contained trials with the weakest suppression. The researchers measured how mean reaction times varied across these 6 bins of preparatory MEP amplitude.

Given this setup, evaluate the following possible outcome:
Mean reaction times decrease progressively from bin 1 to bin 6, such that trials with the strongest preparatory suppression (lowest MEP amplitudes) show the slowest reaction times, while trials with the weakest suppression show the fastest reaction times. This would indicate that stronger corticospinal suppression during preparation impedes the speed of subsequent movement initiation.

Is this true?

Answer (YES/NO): NO